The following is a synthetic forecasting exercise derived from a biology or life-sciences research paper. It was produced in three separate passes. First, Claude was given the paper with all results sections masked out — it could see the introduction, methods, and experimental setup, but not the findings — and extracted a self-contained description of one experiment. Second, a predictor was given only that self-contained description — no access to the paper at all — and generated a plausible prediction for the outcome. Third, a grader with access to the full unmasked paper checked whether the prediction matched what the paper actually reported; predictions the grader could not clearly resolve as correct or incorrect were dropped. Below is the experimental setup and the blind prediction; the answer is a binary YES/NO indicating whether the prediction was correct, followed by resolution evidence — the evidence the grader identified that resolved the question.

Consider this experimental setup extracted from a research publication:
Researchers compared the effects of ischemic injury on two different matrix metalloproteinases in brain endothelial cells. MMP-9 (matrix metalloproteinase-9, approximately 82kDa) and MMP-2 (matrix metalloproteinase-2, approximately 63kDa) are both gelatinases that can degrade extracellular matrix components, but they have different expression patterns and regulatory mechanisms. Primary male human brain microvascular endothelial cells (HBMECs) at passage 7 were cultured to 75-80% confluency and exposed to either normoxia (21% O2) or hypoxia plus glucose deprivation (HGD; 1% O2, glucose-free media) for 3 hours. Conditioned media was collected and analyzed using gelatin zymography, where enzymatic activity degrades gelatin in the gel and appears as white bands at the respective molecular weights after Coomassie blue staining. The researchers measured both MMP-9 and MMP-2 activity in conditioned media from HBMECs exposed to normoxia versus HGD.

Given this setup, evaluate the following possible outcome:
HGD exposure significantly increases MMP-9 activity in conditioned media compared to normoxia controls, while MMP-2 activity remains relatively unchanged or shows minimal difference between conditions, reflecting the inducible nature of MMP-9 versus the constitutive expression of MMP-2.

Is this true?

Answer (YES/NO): YES